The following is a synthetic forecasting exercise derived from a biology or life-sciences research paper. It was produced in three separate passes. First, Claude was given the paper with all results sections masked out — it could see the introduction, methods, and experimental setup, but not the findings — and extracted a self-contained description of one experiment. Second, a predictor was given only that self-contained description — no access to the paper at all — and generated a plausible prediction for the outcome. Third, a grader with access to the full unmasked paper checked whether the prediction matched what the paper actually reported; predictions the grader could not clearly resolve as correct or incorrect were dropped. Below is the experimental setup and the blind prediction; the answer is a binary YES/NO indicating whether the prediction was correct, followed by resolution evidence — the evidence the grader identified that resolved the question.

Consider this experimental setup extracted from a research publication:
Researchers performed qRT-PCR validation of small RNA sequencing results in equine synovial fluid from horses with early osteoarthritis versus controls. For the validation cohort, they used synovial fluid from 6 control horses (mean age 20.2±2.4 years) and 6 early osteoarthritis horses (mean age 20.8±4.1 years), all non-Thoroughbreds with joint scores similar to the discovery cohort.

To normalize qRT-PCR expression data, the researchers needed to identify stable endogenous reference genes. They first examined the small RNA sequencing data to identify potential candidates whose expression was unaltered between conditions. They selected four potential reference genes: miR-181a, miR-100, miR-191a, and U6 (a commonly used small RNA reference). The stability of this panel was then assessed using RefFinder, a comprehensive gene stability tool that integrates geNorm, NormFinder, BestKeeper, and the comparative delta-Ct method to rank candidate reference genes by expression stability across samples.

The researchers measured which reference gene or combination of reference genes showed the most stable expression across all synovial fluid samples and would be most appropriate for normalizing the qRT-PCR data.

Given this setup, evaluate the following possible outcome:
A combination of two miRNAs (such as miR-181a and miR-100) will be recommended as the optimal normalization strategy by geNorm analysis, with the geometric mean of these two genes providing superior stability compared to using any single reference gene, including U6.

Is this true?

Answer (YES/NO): NO